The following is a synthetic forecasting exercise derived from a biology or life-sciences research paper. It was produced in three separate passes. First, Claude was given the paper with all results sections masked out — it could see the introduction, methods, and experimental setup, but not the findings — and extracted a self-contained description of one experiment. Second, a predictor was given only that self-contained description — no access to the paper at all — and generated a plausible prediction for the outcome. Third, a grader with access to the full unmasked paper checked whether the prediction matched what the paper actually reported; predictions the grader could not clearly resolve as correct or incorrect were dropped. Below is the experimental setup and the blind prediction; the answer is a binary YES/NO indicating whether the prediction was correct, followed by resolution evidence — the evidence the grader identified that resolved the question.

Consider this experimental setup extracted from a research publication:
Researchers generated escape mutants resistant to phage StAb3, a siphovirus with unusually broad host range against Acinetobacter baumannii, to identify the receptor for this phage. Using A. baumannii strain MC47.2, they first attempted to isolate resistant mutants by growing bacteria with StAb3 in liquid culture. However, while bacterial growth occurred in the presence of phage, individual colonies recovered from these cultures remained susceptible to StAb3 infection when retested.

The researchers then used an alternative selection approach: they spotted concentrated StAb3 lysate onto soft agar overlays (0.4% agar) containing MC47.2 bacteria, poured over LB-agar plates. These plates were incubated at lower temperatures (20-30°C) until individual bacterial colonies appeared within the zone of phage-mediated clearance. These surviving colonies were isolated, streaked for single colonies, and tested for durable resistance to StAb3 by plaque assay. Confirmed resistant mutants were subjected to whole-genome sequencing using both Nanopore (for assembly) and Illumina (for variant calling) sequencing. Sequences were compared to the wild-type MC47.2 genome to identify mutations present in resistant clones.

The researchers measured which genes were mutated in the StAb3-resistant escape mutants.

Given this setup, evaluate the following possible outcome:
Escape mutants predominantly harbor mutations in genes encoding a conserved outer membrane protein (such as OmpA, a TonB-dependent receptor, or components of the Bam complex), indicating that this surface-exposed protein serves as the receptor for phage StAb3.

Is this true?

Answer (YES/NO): NO